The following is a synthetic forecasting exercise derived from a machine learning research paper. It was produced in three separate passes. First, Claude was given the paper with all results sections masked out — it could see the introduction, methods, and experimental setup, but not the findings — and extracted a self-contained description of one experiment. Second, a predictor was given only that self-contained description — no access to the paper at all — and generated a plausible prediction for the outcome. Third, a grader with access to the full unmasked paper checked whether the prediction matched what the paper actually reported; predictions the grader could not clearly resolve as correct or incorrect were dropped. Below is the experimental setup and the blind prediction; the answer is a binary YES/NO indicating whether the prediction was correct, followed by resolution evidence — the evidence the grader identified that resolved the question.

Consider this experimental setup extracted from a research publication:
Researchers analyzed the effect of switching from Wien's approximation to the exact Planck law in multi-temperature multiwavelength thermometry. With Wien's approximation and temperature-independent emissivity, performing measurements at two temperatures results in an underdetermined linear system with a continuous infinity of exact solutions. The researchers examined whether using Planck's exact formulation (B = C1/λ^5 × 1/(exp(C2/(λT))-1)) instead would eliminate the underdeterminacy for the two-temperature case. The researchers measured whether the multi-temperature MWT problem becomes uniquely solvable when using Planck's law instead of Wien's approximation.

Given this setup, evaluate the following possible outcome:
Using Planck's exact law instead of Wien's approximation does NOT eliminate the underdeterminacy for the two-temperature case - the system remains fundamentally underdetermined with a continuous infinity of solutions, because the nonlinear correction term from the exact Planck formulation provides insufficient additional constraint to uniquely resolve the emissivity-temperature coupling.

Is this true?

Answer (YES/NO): NO